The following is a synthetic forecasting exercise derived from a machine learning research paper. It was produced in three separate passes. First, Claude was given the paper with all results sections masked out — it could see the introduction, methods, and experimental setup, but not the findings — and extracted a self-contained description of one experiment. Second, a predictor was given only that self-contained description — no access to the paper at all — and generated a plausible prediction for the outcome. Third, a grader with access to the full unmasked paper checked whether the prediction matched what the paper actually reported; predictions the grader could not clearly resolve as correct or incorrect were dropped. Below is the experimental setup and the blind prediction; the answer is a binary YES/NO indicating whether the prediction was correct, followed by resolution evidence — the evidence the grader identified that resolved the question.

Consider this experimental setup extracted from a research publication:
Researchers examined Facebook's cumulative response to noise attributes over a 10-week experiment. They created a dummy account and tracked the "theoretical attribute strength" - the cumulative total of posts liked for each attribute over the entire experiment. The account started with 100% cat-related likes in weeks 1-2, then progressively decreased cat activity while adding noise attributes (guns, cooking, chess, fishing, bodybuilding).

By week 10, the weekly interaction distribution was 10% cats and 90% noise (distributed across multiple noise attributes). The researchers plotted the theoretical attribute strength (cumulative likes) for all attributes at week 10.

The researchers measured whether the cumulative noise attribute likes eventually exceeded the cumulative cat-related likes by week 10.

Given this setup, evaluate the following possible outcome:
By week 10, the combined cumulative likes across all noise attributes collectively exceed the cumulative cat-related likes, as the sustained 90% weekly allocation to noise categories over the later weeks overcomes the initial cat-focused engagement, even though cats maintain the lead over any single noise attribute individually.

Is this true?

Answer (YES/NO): NO